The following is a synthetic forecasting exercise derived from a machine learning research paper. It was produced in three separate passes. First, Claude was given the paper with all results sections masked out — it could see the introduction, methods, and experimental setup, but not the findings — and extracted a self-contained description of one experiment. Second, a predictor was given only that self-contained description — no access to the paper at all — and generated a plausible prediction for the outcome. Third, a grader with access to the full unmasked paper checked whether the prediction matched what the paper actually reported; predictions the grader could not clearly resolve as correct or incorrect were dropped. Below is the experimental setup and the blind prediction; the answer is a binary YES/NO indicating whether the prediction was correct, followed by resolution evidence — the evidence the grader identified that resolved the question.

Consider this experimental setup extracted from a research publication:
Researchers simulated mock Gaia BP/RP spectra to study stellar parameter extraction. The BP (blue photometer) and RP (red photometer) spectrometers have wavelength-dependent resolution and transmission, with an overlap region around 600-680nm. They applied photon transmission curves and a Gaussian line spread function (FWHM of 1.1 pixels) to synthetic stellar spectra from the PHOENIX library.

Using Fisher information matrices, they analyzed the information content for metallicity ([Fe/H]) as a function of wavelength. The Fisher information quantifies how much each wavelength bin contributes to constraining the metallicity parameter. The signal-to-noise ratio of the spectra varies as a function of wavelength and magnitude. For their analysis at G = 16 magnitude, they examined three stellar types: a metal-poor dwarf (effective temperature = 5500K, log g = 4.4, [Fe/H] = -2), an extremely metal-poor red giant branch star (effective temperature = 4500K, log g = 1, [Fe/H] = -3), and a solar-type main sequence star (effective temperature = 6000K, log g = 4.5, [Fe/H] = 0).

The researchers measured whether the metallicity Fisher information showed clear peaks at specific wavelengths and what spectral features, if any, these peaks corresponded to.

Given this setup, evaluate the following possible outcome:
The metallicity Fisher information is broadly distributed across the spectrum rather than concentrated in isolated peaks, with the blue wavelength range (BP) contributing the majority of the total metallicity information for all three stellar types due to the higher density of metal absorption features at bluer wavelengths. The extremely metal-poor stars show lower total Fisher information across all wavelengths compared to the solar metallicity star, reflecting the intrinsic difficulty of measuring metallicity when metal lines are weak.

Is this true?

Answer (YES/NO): NO